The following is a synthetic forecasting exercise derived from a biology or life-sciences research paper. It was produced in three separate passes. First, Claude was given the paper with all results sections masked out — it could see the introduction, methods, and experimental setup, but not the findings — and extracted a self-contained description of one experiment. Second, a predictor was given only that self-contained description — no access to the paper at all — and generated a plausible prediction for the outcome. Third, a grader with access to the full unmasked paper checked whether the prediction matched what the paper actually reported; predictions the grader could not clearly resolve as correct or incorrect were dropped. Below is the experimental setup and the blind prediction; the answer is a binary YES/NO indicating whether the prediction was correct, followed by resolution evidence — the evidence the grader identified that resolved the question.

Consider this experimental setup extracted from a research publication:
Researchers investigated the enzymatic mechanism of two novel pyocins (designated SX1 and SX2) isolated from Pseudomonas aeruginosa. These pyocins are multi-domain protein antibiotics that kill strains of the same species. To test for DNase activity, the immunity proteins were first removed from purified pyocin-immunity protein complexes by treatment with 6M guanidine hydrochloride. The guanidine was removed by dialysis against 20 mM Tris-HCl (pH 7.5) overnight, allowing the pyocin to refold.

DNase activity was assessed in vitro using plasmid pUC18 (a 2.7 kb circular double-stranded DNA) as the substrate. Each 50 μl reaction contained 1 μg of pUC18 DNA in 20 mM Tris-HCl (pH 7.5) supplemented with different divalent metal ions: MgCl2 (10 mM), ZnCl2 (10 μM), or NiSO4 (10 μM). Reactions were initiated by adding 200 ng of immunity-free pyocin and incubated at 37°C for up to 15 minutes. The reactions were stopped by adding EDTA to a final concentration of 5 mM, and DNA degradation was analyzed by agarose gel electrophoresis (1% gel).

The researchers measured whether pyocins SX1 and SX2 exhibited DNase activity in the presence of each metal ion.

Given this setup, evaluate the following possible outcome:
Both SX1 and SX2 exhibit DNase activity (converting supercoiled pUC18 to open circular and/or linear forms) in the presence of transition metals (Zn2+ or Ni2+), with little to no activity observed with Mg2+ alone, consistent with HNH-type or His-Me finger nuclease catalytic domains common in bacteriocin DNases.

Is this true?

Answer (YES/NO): NO